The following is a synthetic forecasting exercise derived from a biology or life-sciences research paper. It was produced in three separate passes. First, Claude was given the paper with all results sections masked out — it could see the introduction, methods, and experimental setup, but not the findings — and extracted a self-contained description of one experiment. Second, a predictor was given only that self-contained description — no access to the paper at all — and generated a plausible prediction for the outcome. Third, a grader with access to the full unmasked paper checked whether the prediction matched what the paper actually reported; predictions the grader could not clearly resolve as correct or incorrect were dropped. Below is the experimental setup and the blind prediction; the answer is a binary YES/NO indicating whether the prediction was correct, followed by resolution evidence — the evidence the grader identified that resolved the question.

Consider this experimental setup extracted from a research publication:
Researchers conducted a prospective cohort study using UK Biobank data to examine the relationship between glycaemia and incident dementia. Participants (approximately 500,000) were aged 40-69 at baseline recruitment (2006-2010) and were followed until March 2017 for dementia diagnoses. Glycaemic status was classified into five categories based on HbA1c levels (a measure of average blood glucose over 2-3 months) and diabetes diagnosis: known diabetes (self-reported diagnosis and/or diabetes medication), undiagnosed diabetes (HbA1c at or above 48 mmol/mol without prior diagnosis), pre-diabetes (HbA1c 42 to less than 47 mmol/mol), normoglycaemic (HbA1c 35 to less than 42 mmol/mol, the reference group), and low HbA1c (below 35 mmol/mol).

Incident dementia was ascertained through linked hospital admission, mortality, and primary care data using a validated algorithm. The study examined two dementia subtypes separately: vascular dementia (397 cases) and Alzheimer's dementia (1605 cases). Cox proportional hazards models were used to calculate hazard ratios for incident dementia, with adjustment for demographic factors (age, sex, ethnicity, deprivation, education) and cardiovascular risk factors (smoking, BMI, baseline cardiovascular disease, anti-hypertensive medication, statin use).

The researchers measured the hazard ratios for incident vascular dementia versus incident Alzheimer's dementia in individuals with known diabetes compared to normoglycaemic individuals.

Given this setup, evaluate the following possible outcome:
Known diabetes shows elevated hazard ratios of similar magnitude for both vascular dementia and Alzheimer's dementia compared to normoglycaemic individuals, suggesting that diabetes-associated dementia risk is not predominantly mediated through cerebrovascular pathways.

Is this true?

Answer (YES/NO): NO